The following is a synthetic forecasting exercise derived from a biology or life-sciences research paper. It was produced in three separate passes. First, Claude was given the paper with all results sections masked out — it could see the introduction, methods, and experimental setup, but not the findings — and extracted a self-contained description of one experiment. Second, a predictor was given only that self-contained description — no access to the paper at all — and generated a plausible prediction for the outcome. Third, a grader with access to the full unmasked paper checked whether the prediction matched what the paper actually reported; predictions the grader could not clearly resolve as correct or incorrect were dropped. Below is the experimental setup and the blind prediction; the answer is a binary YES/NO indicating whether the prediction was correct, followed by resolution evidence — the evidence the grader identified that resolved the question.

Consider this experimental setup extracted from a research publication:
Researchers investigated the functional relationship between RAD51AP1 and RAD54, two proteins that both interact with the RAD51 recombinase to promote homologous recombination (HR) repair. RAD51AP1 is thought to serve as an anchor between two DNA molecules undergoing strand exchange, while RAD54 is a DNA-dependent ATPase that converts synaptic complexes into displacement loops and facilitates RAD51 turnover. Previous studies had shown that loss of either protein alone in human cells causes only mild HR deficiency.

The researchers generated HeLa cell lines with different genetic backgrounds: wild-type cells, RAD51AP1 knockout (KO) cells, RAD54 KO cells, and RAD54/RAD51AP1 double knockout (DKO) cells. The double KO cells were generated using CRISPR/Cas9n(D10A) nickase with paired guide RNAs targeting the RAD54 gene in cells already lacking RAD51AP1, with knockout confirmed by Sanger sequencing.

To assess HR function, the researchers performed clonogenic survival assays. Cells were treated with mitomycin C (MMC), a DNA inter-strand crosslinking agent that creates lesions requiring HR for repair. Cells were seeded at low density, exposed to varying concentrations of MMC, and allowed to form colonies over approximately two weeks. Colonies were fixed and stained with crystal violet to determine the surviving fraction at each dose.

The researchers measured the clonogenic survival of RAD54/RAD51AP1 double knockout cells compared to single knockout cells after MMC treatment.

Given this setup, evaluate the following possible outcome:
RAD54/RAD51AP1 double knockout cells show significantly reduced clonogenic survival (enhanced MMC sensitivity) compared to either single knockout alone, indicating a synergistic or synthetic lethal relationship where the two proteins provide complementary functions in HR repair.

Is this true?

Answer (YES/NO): YES